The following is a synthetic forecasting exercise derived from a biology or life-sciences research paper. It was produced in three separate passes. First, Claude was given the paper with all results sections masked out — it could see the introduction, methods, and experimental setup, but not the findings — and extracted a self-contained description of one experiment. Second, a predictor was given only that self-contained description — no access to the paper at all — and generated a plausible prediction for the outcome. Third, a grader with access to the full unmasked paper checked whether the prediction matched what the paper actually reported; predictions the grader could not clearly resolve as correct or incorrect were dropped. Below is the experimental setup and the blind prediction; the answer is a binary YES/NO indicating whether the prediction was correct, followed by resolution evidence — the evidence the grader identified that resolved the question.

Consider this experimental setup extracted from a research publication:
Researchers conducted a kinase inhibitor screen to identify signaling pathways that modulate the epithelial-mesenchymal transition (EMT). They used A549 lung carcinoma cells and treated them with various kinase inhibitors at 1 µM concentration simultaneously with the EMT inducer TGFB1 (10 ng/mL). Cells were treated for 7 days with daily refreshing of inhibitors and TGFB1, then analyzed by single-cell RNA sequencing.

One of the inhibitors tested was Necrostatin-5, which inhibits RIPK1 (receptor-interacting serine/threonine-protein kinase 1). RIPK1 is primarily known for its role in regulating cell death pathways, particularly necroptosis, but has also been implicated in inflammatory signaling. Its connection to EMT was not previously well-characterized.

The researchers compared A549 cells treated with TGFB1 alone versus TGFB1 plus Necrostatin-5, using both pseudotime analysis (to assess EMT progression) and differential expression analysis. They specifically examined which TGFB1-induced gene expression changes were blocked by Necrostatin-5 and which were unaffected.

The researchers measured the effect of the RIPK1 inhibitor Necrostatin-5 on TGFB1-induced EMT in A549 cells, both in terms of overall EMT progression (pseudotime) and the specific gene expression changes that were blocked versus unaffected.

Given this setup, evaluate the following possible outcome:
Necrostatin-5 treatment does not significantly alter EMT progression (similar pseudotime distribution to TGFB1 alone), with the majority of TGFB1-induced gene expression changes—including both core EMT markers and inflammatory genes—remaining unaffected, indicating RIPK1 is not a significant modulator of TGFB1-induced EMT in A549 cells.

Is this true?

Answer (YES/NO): NO